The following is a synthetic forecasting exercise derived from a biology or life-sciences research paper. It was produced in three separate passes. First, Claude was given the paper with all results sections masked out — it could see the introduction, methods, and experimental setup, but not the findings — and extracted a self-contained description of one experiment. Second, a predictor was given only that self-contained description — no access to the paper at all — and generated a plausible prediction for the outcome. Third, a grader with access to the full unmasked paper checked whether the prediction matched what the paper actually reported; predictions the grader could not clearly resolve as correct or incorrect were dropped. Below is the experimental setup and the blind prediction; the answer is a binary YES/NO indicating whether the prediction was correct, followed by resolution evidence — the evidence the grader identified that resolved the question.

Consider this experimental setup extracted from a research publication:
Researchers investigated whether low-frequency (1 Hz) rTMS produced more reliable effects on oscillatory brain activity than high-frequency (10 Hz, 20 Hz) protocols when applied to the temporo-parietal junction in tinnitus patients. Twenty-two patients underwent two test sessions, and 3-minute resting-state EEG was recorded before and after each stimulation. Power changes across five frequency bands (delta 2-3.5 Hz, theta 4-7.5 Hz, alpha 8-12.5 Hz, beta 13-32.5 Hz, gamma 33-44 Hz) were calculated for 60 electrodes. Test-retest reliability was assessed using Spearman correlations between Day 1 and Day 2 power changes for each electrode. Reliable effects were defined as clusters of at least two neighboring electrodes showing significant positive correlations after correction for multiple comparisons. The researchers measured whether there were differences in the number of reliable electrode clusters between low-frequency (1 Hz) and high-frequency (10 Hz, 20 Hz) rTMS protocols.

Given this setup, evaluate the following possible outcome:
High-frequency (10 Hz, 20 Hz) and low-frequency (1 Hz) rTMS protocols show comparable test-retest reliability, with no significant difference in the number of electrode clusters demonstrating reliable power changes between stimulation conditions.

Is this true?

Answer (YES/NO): NO